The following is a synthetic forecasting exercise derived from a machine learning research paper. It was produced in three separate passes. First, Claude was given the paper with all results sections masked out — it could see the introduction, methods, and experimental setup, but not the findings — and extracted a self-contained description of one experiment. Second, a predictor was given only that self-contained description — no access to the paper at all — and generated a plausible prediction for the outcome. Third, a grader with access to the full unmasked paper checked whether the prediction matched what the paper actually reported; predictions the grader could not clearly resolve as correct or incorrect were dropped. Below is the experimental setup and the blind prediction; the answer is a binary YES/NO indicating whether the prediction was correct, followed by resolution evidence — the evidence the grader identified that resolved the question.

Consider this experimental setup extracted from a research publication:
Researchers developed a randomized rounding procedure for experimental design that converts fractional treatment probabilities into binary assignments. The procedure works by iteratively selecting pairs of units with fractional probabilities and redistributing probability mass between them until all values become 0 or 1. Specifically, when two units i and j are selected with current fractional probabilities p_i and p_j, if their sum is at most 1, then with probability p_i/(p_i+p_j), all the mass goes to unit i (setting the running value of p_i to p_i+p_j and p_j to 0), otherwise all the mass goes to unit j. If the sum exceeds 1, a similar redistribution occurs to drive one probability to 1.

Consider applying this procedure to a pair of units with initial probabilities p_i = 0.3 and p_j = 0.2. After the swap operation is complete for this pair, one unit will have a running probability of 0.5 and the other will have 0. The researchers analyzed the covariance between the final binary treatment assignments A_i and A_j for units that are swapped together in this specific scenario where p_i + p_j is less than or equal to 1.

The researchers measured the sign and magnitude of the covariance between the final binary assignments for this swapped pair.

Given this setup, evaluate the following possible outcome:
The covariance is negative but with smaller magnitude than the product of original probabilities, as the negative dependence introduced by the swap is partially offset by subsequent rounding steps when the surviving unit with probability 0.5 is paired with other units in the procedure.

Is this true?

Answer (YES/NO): NO